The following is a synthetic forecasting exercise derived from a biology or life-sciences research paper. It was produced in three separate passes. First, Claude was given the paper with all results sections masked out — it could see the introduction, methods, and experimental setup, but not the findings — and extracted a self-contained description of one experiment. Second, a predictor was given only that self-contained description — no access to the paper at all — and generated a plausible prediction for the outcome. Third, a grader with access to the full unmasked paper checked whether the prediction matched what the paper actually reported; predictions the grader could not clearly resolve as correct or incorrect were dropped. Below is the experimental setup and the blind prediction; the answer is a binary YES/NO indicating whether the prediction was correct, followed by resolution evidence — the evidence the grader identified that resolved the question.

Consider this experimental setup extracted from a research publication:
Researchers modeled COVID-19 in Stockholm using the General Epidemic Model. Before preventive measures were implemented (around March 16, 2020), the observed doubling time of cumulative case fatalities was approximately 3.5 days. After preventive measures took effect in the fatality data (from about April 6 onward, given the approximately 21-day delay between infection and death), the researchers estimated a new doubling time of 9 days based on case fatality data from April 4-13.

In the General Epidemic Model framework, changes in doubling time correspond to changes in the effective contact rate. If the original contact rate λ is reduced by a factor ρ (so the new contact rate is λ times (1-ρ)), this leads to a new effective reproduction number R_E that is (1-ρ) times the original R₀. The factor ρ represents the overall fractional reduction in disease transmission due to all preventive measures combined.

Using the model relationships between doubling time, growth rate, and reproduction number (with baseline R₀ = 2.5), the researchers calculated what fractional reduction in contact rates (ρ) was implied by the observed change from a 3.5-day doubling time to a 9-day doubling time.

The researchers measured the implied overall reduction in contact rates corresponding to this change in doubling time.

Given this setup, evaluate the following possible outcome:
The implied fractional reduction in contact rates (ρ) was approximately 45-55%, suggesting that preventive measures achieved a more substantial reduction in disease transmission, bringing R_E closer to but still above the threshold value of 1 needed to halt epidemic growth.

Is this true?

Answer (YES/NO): NO